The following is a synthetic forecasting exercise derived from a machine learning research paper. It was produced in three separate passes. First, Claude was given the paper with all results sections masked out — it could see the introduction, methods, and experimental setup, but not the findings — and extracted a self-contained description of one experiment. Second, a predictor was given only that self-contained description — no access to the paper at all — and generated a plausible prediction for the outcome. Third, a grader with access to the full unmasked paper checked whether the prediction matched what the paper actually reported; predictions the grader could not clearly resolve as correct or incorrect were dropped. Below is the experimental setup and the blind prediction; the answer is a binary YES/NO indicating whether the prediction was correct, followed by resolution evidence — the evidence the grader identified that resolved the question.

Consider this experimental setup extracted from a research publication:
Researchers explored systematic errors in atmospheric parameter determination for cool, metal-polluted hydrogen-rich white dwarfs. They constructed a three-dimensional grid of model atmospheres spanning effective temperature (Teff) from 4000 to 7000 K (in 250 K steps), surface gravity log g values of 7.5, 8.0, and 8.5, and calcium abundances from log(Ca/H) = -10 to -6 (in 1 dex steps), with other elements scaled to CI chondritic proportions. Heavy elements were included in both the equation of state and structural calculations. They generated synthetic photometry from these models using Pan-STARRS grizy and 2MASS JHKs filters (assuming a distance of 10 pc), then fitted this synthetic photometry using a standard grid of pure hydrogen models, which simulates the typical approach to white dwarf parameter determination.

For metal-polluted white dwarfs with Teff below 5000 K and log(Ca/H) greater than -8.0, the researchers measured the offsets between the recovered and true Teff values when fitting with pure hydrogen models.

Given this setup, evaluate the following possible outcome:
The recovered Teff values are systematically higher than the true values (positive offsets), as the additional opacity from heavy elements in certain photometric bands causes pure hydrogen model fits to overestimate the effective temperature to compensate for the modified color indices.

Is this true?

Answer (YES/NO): NO